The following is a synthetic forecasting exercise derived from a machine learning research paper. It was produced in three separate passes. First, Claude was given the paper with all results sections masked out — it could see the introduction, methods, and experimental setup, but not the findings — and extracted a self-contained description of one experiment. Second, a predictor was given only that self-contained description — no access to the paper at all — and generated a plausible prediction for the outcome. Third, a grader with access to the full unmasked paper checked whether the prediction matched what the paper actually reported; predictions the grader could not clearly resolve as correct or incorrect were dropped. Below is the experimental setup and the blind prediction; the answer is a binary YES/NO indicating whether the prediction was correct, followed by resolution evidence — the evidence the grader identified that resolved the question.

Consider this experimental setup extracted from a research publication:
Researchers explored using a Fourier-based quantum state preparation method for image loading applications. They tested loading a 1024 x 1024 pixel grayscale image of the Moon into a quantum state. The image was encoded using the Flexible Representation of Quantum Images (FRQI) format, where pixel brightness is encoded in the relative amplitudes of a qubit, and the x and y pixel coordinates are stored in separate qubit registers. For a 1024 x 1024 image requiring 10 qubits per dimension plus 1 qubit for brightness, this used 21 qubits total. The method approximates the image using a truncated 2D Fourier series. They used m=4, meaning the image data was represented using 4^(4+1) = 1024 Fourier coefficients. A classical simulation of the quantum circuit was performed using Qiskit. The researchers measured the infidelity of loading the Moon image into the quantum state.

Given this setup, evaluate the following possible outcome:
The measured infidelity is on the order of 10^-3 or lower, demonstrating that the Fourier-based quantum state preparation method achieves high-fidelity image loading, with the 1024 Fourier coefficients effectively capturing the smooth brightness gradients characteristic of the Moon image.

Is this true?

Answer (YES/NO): NO